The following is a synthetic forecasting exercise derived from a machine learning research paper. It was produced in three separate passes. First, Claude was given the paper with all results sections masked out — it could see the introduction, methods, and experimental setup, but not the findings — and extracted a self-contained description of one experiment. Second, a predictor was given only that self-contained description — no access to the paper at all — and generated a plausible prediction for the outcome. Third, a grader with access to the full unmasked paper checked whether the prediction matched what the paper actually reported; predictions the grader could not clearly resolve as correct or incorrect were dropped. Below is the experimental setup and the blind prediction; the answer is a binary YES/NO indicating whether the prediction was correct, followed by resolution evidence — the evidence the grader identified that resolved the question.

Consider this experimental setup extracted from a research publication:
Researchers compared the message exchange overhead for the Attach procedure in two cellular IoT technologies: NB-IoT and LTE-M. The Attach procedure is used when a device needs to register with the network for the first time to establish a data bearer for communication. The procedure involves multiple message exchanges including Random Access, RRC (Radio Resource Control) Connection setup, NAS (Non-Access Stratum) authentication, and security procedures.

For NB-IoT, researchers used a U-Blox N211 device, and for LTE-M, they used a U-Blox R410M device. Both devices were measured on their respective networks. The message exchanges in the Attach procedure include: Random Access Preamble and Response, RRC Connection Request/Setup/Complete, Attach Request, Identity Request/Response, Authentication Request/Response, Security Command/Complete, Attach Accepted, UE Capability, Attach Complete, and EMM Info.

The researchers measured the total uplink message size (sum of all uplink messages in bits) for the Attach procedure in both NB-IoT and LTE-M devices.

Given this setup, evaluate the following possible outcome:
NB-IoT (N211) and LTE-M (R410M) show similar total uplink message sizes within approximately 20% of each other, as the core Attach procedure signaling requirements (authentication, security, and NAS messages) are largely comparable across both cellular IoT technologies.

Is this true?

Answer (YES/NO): NO